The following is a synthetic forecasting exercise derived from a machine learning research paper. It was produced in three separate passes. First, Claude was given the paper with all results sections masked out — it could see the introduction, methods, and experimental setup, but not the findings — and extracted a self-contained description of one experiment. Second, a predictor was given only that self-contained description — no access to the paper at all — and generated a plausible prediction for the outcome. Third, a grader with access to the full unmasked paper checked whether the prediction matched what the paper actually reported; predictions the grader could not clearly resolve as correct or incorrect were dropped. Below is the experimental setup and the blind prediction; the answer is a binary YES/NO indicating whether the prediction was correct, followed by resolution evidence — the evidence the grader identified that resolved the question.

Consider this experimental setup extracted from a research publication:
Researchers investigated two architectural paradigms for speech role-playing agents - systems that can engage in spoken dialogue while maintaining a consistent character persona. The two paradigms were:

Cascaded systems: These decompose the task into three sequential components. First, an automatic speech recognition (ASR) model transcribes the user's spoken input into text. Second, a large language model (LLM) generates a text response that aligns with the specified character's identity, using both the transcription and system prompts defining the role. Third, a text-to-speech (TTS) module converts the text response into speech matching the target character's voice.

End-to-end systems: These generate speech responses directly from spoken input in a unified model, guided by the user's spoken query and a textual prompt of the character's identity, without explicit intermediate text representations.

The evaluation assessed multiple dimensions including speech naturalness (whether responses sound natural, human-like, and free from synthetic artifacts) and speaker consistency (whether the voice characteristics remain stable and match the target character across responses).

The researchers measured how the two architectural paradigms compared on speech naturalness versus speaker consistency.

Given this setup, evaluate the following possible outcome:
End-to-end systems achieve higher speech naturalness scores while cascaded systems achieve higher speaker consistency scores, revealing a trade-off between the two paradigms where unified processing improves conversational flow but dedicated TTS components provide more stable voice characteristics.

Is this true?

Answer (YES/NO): NO